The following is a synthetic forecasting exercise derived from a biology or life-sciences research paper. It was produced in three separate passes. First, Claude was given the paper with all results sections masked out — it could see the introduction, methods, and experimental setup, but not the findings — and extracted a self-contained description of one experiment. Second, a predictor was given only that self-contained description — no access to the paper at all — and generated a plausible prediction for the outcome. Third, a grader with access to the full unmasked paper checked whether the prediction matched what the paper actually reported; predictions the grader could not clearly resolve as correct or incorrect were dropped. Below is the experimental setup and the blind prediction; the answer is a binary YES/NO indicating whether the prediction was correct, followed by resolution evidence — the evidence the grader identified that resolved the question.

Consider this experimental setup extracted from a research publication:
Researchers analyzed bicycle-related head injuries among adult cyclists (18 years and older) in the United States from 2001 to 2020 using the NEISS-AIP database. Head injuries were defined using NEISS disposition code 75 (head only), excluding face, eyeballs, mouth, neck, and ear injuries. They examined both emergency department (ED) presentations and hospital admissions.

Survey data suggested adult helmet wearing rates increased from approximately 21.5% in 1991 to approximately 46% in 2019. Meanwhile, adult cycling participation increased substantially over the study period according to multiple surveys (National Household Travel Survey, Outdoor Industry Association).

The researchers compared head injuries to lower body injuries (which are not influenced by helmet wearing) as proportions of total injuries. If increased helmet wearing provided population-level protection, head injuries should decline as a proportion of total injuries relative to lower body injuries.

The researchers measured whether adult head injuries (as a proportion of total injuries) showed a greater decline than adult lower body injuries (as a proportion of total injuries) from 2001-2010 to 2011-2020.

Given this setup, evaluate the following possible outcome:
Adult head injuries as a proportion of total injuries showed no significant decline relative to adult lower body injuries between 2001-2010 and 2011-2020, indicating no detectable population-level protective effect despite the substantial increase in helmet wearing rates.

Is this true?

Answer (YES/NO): YES